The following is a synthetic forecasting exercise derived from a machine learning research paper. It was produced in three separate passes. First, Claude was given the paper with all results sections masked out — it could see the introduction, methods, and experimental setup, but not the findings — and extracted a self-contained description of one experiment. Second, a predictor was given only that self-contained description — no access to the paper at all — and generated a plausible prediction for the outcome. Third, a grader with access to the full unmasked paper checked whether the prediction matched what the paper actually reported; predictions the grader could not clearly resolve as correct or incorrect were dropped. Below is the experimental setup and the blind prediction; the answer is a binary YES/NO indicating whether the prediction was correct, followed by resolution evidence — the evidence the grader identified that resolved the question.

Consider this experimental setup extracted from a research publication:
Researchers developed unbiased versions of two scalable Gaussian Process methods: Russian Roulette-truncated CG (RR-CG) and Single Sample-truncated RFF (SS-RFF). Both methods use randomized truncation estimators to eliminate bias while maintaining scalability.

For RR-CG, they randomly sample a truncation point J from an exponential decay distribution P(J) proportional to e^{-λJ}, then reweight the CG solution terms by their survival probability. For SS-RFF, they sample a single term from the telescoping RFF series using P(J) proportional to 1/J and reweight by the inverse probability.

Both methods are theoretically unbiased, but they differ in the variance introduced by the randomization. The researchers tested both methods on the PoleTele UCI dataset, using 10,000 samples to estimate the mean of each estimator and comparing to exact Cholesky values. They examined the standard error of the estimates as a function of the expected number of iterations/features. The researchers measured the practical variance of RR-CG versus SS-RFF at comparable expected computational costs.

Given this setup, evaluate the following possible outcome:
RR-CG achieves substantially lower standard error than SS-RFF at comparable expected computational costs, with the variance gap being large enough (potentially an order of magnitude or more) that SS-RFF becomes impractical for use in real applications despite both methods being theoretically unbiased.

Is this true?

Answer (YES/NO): YES